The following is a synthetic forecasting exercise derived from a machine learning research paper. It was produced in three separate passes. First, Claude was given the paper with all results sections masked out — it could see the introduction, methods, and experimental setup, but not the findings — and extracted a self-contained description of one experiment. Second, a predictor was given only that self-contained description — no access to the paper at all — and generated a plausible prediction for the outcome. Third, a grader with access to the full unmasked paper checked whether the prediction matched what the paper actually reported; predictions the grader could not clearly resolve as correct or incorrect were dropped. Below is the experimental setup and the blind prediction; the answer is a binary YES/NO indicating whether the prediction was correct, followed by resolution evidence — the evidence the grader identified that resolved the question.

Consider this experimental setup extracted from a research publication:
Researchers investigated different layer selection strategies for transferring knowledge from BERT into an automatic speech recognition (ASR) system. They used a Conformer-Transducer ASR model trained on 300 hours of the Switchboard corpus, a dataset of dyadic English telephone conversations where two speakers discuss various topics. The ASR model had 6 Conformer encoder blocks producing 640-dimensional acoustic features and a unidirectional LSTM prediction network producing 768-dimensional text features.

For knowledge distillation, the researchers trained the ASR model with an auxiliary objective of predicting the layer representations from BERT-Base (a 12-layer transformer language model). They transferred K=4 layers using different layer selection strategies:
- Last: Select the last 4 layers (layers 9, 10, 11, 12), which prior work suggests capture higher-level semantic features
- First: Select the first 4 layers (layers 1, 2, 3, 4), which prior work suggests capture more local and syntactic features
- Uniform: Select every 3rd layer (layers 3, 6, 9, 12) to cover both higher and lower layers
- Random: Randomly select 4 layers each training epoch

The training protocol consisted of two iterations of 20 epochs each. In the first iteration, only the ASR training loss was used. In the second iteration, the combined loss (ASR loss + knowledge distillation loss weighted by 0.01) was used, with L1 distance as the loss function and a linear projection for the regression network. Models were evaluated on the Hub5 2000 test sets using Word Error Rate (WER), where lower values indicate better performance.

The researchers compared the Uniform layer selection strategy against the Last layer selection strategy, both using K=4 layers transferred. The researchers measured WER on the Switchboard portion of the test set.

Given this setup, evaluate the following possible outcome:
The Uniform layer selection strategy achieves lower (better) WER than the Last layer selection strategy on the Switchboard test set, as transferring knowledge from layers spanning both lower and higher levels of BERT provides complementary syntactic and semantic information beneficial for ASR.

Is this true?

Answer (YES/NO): YES